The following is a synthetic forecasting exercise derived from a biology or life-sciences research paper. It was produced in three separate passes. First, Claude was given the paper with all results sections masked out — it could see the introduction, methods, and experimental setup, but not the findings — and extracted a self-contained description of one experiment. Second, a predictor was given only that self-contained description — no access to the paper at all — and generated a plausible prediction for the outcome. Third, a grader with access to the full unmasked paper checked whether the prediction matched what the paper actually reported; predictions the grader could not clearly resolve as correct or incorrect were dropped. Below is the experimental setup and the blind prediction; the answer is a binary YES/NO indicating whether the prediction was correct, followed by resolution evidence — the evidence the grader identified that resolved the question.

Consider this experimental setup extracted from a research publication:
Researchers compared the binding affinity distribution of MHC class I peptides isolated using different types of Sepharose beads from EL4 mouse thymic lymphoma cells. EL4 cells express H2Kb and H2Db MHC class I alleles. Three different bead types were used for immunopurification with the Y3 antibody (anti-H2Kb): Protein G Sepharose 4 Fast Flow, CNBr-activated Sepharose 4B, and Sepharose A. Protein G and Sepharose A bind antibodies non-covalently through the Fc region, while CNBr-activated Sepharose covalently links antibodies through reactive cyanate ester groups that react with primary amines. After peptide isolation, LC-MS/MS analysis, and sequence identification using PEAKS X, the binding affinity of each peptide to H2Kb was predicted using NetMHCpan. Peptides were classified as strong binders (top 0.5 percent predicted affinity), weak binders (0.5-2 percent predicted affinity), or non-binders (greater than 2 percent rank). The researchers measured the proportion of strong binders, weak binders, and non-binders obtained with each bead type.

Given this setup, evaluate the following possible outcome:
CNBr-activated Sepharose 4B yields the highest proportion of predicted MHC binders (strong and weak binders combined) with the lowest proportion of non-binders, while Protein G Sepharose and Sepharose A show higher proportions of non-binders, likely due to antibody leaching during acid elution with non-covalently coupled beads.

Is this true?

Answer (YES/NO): NO